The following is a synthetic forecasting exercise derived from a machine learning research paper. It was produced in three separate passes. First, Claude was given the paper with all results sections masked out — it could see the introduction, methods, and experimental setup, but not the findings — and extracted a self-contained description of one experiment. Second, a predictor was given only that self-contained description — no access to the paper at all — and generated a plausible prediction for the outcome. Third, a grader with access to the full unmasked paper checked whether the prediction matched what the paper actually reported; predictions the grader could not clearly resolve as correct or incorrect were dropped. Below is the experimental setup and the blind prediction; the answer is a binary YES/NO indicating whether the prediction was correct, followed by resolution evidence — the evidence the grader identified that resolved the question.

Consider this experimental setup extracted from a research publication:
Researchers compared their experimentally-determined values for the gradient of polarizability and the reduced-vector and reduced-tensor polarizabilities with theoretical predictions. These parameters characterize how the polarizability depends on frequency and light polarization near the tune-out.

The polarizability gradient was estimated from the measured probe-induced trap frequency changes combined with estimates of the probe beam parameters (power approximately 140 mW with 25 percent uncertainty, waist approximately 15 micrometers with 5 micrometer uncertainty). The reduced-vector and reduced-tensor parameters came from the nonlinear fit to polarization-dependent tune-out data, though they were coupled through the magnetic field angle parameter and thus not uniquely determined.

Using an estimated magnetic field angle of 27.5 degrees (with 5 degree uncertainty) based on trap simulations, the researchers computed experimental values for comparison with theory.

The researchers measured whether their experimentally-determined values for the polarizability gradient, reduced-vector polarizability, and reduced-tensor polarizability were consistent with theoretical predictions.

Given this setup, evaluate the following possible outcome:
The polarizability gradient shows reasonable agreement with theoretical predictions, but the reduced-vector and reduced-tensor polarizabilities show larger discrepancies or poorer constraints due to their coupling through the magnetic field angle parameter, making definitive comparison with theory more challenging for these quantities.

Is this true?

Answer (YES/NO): NO